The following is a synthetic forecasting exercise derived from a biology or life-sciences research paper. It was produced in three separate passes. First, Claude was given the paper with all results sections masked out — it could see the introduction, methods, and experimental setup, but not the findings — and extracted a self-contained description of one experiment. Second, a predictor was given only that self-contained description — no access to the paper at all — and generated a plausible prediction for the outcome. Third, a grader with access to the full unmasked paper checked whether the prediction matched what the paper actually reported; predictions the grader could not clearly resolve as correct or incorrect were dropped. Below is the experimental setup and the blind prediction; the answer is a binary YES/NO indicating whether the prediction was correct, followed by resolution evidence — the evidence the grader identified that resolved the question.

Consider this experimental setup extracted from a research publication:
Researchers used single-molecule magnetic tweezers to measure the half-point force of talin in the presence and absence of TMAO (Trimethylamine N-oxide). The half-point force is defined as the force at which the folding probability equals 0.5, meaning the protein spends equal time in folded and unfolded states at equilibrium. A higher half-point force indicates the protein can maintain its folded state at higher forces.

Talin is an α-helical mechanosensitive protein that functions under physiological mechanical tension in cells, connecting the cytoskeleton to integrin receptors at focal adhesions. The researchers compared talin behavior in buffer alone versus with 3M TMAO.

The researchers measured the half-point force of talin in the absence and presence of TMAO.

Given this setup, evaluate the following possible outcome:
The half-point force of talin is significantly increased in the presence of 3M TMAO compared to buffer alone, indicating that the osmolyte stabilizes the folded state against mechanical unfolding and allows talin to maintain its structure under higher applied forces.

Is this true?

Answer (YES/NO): YES